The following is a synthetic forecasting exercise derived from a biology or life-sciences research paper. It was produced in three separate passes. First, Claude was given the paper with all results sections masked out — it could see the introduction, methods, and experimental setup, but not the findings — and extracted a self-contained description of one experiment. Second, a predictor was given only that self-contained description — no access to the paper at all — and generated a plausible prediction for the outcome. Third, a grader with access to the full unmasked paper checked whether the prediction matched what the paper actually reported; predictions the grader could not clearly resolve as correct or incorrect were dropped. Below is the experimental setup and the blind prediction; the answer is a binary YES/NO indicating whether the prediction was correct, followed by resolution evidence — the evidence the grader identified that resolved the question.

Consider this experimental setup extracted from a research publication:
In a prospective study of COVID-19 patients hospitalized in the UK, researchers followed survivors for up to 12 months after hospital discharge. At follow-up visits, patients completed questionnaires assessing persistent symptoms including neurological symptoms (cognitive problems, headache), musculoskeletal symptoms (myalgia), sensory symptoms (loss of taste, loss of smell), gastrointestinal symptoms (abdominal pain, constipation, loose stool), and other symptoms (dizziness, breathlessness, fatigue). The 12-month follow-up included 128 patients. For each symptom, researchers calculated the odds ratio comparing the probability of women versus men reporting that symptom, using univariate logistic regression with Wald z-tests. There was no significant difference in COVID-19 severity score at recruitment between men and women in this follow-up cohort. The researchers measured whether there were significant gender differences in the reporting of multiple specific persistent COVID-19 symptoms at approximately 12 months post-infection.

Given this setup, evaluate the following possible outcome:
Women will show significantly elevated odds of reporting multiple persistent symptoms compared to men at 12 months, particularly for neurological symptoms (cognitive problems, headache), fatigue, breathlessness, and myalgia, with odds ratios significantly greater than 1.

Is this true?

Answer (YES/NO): NO